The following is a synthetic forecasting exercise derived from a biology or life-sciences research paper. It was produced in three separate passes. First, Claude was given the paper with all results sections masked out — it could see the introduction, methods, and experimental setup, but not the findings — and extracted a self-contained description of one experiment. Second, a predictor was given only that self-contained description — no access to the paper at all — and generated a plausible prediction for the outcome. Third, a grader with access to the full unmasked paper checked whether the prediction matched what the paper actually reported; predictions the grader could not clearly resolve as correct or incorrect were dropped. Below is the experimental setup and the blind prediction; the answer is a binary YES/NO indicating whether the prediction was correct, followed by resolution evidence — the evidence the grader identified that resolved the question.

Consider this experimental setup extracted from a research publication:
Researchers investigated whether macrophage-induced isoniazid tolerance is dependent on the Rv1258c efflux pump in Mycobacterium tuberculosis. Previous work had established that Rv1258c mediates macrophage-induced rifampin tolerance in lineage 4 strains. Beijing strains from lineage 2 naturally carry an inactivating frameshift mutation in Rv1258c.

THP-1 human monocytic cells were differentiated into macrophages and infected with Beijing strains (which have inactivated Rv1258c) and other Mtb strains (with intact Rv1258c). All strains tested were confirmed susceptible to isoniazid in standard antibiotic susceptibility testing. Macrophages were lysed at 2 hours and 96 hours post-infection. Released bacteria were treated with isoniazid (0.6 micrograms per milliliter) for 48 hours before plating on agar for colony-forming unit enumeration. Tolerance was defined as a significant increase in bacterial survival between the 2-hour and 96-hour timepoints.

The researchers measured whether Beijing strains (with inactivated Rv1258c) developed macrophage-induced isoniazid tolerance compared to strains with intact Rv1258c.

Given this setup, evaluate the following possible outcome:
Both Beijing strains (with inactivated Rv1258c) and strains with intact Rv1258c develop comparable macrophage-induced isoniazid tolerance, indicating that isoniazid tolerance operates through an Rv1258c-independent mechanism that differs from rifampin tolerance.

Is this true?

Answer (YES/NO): YES